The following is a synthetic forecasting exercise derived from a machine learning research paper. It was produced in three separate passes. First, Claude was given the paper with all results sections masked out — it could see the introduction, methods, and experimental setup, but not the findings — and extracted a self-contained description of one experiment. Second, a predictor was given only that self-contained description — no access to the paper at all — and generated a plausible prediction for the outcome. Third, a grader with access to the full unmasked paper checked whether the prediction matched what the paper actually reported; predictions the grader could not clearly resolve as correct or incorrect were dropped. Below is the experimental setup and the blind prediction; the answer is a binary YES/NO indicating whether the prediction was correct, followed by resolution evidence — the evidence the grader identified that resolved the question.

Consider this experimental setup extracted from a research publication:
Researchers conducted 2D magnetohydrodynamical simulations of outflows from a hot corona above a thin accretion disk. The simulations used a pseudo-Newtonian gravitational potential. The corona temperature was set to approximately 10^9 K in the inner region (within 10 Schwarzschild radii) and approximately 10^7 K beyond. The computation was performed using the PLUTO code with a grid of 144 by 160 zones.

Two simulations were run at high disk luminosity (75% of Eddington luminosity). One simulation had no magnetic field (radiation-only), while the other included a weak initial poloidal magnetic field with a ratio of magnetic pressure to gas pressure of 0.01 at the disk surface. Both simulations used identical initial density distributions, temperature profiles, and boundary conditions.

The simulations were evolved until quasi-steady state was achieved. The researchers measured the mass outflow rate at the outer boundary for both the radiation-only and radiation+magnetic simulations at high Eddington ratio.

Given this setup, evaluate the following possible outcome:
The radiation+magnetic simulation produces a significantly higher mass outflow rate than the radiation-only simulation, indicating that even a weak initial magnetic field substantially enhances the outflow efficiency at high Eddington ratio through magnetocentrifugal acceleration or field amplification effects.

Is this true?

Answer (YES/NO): NO